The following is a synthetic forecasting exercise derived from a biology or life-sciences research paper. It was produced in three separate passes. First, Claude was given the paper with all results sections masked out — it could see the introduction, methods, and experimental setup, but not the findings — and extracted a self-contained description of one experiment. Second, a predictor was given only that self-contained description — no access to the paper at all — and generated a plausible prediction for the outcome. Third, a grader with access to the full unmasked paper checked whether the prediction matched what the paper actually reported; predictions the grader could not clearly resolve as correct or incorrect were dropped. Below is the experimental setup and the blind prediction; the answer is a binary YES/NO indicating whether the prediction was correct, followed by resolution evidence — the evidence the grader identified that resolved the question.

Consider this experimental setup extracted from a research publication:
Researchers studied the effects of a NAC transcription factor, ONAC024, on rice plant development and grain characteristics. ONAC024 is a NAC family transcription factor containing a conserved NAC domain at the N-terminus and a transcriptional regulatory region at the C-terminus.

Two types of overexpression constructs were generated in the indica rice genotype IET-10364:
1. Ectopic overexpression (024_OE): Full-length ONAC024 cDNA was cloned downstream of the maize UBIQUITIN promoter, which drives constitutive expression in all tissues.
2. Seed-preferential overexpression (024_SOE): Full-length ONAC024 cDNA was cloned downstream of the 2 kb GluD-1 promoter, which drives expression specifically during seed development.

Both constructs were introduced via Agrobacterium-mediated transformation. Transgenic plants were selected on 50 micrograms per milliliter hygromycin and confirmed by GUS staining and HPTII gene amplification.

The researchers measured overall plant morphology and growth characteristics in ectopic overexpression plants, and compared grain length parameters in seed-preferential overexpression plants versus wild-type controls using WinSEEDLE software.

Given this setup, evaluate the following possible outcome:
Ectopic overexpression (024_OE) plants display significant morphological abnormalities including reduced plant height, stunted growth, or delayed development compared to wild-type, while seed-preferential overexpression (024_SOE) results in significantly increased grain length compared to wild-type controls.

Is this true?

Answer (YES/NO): YES